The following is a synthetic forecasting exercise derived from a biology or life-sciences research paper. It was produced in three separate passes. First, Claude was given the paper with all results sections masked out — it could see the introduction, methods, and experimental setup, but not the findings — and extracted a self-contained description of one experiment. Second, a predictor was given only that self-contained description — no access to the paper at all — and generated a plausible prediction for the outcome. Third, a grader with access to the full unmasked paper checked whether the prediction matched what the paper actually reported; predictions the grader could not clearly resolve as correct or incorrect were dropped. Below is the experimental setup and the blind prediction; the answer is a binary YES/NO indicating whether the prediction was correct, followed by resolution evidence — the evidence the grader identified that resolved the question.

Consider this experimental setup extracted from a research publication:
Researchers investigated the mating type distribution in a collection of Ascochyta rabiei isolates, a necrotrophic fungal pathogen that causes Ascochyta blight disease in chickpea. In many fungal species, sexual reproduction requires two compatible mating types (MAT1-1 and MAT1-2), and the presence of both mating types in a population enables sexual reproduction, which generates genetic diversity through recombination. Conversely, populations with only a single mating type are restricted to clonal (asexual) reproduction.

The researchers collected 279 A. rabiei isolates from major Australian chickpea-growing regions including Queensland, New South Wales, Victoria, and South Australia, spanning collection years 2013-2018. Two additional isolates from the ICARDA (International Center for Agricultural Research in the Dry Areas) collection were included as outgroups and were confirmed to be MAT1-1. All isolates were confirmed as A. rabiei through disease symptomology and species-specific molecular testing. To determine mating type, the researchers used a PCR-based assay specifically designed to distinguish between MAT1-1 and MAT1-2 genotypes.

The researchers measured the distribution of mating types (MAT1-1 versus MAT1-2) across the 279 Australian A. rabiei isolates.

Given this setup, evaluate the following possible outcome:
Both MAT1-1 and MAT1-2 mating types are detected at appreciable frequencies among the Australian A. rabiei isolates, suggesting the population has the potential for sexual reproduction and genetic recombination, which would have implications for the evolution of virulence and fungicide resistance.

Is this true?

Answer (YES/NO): NO